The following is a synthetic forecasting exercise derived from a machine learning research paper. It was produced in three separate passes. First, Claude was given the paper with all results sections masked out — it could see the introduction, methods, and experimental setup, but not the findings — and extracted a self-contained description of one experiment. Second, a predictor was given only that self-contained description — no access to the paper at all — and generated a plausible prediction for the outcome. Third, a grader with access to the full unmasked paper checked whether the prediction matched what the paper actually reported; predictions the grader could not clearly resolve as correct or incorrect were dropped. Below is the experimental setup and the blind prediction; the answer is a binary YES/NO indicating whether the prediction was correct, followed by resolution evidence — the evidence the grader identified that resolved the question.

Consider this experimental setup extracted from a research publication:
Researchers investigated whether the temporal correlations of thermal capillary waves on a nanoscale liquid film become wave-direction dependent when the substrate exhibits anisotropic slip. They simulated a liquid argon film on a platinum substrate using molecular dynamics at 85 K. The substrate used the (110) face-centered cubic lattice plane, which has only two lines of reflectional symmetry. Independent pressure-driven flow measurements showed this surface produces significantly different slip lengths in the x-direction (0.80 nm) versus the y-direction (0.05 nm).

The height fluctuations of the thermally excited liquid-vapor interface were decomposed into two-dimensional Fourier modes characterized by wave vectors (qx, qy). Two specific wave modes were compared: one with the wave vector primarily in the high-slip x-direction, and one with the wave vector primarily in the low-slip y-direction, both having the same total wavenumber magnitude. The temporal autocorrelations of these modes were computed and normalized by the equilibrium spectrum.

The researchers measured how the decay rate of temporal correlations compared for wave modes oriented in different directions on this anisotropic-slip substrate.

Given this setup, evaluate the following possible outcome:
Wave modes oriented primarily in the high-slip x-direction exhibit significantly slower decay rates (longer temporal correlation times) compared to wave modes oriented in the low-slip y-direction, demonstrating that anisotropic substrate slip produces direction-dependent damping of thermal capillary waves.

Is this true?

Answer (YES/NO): NO